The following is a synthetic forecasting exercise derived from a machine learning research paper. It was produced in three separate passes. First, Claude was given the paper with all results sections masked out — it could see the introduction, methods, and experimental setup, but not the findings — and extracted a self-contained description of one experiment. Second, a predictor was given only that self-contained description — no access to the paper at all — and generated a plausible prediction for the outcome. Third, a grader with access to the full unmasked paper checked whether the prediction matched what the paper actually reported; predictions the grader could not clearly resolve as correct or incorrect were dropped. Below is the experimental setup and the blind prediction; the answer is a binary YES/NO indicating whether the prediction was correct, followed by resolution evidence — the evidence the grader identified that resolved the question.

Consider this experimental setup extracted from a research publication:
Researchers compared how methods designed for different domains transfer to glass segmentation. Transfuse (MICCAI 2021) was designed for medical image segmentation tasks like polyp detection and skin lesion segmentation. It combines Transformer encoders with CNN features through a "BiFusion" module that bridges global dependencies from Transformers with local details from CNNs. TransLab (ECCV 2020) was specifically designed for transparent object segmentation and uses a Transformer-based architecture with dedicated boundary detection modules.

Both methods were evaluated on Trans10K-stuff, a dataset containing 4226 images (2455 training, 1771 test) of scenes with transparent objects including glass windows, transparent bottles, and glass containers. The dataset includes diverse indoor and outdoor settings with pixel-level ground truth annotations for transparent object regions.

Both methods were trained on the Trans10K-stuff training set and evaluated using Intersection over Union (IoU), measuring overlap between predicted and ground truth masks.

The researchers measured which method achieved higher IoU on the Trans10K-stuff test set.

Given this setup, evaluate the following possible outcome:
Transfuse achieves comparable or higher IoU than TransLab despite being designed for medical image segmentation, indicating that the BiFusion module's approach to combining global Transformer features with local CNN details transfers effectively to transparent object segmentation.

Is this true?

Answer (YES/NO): YES